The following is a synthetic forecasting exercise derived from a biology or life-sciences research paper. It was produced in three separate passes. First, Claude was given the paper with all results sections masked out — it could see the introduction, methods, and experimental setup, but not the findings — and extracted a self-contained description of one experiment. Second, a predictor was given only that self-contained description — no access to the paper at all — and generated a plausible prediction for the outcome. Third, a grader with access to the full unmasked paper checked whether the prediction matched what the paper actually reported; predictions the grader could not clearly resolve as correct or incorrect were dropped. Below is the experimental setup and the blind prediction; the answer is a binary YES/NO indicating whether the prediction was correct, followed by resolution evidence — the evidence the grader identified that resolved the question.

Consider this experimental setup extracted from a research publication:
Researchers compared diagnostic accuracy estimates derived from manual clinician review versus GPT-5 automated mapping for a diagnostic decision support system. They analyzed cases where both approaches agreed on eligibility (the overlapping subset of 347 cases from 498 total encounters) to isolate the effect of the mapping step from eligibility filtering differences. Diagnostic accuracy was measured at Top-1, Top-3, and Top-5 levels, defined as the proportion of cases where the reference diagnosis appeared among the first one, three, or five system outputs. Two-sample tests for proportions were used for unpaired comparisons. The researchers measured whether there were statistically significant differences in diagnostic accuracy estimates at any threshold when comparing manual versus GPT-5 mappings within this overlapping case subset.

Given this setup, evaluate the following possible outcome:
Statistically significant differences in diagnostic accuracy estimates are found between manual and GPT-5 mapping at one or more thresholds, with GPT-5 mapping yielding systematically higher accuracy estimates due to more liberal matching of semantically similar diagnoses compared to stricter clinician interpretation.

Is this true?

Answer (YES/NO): NO